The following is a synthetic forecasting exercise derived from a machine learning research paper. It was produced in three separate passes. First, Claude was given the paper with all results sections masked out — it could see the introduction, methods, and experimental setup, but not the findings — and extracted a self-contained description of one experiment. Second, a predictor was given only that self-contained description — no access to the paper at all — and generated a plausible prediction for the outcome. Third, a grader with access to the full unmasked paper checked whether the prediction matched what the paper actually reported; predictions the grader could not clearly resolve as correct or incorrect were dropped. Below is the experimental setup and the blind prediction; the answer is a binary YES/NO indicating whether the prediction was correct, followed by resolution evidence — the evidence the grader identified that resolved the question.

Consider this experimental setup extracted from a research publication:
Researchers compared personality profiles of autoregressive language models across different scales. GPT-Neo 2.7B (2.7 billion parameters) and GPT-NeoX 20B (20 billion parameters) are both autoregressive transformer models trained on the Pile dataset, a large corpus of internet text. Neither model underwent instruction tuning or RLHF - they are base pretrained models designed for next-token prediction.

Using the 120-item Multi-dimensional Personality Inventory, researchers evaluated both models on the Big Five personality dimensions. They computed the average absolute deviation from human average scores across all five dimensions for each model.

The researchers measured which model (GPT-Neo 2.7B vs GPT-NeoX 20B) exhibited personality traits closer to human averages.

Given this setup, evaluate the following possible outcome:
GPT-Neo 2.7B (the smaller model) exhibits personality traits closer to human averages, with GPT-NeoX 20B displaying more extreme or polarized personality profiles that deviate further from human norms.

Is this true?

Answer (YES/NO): YES